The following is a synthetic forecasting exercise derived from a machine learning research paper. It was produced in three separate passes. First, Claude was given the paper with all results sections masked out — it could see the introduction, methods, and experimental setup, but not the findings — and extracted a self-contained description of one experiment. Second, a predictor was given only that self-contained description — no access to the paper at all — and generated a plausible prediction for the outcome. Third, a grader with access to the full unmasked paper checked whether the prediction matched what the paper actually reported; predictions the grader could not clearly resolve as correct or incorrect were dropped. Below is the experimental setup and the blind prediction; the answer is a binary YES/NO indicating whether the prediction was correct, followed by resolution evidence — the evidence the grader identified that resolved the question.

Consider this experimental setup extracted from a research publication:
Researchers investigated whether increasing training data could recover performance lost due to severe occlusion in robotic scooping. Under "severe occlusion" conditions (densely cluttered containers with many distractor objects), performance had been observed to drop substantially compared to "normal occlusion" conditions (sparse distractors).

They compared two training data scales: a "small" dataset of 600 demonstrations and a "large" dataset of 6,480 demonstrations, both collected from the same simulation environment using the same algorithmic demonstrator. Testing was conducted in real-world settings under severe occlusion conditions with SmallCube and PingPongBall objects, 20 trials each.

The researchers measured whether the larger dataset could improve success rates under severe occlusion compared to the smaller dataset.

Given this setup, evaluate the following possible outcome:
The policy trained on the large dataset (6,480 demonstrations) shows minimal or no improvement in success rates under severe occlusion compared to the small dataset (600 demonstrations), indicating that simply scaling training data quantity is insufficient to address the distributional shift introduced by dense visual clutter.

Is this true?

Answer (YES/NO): NO